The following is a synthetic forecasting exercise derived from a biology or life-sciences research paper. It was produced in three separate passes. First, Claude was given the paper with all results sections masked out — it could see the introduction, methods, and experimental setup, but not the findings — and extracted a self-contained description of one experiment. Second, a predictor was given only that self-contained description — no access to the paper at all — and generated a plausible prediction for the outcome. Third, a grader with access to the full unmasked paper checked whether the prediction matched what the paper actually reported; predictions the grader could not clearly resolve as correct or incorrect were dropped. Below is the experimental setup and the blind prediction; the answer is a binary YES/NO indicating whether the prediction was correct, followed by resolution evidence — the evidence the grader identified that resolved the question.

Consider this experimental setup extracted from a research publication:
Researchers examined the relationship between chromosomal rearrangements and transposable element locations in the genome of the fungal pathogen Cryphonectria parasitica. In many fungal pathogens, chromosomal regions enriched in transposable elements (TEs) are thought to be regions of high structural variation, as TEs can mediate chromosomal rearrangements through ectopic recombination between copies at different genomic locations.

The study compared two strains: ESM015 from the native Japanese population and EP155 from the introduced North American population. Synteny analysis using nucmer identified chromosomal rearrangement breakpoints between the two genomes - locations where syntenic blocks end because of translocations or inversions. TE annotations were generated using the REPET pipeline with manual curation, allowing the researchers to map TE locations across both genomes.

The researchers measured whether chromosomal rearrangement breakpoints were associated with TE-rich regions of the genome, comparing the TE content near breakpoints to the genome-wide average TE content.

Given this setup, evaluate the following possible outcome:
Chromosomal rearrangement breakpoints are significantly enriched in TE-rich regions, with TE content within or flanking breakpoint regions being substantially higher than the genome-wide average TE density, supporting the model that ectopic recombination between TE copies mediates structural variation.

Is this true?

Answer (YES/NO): NO